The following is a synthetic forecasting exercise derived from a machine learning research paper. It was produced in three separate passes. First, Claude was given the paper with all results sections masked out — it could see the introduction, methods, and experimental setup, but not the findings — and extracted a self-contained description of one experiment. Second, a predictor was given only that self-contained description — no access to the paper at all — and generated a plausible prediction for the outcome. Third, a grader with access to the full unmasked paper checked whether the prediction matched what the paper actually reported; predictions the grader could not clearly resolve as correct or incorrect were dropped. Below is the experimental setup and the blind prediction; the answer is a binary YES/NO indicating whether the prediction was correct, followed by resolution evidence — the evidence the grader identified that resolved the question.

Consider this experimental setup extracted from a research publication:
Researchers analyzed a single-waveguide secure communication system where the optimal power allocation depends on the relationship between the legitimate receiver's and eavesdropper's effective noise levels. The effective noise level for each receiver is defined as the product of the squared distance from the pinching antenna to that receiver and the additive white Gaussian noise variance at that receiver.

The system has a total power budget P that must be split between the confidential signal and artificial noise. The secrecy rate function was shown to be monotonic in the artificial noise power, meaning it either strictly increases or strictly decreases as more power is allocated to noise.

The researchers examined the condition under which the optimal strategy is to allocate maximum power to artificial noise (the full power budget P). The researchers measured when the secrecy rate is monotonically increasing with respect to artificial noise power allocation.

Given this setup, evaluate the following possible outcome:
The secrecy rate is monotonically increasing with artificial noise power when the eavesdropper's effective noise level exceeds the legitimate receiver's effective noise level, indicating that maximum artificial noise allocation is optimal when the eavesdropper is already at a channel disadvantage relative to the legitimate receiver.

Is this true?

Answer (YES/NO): NO